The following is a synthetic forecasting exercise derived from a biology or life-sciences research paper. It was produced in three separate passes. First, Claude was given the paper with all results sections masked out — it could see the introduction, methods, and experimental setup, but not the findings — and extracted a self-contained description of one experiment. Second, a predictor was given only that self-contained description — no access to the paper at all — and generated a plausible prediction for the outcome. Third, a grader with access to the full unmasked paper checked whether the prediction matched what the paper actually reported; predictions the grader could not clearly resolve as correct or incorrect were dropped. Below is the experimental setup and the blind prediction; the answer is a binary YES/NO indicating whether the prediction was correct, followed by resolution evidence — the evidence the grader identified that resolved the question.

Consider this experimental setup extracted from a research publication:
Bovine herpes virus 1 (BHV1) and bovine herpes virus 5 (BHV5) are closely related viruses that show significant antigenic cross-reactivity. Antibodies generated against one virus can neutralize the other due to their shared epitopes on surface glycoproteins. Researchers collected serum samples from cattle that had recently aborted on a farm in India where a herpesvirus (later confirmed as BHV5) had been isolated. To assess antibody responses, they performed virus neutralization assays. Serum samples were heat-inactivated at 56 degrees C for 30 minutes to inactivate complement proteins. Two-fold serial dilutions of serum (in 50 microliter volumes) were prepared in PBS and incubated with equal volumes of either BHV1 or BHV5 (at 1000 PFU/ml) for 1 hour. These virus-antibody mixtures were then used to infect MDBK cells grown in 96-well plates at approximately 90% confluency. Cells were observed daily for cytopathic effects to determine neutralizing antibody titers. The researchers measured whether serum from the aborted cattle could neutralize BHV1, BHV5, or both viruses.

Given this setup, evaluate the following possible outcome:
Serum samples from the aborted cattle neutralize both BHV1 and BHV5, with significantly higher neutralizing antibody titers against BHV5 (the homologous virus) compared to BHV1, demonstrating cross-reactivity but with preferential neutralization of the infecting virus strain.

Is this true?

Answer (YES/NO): NO